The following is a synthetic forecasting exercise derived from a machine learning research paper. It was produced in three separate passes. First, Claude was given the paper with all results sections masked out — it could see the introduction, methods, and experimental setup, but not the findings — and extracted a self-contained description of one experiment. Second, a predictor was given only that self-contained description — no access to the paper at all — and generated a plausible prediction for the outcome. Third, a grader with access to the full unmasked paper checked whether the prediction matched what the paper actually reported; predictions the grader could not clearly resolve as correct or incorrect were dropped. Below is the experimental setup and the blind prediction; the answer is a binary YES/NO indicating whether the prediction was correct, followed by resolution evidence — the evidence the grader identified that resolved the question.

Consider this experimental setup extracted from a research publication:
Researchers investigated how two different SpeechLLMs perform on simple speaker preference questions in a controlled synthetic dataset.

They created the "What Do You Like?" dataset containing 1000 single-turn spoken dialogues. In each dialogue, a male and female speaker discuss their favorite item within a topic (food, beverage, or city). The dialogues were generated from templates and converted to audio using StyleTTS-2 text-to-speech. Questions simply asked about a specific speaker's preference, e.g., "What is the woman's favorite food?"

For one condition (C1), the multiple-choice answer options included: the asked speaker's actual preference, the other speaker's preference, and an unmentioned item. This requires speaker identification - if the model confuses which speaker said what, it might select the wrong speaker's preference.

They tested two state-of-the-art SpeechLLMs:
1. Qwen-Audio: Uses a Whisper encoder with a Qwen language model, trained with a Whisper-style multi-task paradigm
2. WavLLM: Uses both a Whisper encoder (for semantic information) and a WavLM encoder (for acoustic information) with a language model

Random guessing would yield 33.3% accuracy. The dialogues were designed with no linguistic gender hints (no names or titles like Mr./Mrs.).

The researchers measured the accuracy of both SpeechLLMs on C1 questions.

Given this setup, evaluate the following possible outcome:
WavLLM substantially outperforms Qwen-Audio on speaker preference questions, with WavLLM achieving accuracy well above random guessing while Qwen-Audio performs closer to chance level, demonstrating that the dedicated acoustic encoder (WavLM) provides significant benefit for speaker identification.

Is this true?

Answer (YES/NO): NO